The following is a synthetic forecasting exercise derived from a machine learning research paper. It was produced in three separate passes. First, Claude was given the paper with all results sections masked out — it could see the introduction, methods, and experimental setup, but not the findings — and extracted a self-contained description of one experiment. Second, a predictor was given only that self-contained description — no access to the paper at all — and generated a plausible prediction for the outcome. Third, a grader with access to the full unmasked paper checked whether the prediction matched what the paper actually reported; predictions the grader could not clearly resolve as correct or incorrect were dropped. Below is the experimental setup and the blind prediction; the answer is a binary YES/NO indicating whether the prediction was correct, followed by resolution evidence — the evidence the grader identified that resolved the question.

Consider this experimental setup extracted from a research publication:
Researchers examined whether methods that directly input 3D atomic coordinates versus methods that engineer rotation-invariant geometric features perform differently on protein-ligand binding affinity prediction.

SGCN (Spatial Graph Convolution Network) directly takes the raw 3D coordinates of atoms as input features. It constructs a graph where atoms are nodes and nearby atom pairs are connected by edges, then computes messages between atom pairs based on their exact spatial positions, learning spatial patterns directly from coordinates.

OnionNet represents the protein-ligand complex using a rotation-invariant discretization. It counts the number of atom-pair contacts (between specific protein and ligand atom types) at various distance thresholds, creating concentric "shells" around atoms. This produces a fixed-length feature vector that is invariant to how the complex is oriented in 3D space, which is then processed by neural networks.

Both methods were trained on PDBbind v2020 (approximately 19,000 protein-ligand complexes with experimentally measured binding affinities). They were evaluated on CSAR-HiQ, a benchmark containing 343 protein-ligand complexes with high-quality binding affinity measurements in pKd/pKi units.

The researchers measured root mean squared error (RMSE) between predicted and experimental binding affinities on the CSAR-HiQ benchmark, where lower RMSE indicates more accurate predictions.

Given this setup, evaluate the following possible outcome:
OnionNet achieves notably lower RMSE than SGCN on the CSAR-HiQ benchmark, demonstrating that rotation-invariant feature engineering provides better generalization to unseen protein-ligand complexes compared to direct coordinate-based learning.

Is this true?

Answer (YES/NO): NO